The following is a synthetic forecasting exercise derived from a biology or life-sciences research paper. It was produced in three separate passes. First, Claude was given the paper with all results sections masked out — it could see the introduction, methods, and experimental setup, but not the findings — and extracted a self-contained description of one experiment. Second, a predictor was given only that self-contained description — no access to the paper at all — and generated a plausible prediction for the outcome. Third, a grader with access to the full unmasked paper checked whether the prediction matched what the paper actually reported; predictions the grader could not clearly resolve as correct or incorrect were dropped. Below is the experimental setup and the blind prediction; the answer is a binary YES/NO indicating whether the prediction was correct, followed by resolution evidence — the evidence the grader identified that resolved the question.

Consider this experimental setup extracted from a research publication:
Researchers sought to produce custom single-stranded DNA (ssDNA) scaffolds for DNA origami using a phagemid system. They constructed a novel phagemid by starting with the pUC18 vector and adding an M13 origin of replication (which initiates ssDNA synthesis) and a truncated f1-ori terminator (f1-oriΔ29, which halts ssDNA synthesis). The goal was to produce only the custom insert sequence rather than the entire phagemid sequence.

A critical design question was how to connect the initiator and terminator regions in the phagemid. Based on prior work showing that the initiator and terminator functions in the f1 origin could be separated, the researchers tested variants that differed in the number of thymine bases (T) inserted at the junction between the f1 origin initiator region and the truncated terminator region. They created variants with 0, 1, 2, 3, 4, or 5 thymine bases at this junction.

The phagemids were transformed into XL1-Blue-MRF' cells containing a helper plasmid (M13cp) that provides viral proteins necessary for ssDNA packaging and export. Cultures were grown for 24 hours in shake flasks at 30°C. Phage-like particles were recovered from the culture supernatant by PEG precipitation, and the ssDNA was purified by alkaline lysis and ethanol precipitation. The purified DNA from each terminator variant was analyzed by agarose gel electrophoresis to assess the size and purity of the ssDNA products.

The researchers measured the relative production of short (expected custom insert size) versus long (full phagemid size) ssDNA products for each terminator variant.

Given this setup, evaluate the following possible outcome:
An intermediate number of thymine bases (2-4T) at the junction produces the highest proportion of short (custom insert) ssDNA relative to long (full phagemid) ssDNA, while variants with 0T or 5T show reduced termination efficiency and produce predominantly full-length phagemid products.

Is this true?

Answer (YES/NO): NO